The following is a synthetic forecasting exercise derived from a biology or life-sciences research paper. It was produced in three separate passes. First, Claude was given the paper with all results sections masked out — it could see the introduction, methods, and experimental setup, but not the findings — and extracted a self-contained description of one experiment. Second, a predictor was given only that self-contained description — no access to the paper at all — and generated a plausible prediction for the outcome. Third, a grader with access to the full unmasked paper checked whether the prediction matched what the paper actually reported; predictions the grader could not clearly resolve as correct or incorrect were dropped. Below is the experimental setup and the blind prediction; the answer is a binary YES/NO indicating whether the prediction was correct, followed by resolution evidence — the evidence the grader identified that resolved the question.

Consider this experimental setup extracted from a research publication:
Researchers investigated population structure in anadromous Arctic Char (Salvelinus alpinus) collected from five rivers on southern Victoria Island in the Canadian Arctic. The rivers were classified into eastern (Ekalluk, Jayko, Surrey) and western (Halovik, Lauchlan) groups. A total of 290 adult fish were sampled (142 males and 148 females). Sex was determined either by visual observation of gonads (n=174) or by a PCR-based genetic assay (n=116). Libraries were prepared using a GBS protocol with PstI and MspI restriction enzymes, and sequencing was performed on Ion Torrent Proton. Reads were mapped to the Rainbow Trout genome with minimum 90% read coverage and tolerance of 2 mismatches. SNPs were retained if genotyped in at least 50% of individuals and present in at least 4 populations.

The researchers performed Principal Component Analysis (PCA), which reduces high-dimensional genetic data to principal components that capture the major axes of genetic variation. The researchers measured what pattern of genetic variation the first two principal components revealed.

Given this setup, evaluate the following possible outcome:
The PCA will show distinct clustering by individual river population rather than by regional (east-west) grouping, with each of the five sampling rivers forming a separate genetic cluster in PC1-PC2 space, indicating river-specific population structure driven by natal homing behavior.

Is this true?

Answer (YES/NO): NO